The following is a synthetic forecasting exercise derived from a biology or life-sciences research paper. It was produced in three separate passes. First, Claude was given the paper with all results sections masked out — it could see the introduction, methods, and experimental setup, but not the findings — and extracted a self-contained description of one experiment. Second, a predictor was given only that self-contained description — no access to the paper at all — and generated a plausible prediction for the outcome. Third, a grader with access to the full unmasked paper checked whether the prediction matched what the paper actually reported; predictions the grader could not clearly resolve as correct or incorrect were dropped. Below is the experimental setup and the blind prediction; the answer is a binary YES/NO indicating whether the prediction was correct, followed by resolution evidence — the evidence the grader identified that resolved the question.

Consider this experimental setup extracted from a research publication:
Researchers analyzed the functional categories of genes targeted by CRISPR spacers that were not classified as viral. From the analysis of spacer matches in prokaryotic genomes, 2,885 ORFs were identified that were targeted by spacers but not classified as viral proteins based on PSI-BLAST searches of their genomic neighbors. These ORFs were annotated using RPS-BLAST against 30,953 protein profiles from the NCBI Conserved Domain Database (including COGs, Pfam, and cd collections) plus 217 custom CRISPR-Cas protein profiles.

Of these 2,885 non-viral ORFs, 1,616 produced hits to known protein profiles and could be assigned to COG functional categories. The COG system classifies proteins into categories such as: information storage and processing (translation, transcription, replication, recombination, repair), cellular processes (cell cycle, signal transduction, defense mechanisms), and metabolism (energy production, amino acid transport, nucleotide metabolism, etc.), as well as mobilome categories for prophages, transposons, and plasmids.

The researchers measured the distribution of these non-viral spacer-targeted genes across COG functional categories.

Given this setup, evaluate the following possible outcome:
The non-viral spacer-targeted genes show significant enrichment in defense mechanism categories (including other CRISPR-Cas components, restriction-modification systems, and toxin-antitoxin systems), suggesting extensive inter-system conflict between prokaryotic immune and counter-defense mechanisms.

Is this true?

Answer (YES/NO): NO